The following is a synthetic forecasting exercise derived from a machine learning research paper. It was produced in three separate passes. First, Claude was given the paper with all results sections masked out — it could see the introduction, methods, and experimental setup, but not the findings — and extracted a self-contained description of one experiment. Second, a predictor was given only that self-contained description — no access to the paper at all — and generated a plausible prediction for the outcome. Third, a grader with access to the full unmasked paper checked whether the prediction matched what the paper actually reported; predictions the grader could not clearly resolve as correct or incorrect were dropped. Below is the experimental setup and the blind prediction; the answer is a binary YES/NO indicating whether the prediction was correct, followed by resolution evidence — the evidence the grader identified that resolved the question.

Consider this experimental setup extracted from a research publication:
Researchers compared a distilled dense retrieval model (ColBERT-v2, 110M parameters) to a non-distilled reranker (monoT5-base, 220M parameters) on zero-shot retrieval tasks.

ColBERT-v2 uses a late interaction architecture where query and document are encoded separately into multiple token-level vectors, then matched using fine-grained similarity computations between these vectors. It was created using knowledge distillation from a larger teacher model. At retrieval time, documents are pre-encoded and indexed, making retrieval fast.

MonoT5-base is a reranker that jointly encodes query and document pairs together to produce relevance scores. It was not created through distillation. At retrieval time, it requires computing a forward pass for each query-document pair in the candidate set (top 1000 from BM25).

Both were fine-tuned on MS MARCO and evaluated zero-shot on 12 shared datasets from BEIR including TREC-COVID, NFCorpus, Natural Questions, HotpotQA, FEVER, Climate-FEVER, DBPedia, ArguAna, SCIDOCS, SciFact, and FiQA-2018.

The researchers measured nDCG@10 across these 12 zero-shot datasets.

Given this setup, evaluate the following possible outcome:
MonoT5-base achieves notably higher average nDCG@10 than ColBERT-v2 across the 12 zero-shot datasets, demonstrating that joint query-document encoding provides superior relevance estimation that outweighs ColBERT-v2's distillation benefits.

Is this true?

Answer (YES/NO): NO